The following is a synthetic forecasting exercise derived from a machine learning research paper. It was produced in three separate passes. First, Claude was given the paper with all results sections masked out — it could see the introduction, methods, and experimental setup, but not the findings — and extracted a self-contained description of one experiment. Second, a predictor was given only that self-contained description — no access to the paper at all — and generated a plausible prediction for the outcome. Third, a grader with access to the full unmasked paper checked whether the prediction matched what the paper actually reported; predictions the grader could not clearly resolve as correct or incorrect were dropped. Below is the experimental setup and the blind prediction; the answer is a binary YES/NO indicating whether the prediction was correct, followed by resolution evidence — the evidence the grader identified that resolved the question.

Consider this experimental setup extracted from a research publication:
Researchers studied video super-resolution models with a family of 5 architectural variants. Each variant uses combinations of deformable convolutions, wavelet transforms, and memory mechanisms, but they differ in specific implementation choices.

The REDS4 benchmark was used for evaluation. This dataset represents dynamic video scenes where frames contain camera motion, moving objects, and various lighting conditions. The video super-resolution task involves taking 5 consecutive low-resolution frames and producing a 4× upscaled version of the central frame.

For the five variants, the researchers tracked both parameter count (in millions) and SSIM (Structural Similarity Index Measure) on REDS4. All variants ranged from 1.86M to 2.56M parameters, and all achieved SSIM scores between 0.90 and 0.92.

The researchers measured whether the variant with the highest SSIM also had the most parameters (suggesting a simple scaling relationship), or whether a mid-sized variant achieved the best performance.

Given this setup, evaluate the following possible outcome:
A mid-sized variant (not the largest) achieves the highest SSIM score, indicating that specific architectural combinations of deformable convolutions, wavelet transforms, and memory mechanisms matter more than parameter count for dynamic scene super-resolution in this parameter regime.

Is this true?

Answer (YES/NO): YES